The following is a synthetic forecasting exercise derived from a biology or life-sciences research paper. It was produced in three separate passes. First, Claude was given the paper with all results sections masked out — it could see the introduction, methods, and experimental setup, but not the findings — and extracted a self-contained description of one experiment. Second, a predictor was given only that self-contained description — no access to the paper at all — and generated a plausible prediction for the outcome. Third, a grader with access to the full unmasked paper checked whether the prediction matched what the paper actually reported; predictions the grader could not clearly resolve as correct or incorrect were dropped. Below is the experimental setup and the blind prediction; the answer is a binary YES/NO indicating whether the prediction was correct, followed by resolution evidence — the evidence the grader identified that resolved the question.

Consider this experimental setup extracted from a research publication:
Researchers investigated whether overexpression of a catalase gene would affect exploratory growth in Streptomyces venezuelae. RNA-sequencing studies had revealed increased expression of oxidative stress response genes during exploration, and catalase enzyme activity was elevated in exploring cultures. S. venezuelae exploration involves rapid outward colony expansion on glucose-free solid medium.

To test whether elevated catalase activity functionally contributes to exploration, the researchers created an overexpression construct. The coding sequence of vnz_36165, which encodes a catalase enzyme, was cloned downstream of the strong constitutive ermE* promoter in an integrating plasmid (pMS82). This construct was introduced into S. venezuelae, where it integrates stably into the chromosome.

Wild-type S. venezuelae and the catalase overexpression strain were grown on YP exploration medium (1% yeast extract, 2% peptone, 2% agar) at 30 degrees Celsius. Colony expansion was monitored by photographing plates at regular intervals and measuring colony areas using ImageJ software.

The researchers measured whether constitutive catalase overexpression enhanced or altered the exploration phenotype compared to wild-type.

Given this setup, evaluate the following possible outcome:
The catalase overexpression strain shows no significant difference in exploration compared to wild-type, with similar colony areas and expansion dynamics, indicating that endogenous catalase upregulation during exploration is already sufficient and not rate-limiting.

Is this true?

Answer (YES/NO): YES